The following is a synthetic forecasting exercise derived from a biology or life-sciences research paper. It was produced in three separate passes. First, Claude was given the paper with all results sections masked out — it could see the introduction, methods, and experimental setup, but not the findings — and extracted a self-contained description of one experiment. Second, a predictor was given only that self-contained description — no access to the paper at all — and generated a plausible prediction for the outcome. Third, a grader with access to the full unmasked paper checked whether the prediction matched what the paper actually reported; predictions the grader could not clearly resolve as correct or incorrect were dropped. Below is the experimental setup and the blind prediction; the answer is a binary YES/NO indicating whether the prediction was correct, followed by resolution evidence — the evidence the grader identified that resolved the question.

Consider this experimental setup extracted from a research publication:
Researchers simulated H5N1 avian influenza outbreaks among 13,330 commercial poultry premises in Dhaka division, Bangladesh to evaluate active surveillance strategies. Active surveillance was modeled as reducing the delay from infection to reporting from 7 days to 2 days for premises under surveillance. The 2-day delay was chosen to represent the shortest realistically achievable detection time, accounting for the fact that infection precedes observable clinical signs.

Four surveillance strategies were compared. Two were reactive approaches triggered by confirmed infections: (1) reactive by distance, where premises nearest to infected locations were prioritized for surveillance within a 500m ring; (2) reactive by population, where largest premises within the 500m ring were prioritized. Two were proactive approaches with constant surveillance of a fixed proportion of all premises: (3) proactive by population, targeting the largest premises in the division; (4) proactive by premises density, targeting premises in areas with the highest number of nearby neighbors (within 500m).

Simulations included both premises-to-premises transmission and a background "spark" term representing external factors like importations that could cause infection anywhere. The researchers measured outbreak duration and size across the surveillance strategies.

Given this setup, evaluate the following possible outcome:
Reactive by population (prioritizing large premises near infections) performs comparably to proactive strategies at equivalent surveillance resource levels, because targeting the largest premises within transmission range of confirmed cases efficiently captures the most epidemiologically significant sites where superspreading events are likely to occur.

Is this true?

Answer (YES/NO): NO